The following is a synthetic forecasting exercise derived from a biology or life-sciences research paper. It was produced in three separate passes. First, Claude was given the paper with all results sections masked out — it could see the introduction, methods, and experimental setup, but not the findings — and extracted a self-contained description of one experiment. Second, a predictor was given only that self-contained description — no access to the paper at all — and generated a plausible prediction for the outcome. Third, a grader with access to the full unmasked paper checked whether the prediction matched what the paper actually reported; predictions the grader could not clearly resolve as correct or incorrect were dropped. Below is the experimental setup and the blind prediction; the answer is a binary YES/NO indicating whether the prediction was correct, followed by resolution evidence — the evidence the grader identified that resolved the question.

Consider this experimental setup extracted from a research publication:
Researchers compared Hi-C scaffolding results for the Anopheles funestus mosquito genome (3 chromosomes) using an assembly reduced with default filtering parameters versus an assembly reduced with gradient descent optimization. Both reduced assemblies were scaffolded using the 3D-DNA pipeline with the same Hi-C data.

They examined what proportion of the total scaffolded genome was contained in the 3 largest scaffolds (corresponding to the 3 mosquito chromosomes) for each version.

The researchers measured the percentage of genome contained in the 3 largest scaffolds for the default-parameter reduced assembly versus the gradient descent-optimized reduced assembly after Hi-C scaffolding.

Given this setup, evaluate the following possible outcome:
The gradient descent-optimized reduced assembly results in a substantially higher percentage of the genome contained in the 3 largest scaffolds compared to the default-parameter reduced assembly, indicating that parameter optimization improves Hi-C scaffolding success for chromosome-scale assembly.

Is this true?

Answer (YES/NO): YES